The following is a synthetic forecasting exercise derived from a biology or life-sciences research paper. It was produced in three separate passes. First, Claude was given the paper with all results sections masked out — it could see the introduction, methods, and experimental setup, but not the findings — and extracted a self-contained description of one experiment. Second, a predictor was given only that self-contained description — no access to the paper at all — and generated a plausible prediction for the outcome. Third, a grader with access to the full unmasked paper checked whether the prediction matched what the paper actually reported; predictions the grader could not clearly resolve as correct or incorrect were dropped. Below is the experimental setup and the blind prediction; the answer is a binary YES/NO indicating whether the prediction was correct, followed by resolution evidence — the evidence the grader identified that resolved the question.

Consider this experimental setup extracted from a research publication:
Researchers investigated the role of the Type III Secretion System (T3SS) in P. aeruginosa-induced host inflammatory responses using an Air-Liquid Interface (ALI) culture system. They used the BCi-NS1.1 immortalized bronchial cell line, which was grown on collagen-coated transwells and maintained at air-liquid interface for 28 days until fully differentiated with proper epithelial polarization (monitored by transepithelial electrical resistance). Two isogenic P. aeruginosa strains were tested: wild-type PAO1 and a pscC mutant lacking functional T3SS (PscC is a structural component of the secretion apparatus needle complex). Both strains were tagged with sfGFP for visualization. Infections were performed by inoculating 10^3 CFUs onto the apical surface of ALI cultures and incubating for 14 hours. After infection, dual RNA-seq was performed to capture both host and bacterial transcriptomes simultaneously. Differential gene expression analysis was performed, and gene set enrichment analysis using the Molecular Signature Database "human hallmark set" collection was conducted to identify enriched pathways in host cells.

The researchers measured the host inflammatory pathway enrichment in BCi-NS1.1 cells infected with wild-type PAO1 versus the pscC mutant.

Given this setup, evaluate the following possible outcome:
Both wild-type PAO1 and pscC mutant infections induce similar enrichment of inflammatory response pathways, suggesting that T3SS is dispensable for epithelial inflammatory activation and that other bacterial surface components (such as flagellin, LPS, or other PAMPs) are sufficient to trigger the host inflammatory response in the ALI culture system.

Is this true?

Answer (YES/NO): NO